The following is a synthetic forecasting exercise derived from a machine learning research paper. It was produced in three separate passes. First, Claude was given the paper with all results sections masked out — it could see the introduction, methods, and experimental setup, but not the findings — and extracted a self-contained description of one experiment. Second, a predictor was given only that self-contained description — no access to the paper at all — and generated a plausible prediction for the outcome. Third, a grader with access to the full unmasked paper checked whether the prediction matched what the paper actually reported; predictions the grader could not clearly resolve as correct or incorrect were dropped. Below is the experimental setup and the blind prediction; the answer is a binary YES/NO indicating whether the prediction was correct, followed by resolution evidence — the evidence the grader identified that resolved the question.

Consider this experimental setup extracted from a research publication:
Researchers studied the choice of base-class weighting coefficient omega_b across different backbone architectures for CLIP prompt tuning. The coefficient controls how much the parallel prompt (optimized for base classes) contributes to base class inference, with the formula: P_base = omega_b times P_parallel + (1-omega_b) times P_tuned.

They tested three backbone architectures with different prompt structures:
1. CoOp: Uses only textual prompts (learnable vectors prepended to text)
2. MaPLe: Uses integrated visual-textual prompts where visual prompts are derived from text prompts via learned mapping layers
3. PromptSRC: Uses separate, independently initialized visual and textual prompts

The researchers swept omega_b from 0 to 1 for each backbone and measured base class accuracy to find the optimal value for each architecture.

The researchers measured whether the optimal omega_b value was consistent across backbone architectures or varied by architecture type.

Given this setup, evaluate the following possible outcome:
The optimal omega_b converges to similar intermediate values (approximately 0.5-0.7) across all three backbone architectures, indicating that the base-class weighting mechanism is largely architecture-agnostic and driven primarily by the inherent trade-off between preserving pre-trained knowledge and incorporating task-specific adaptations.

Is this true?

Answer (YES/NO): NO